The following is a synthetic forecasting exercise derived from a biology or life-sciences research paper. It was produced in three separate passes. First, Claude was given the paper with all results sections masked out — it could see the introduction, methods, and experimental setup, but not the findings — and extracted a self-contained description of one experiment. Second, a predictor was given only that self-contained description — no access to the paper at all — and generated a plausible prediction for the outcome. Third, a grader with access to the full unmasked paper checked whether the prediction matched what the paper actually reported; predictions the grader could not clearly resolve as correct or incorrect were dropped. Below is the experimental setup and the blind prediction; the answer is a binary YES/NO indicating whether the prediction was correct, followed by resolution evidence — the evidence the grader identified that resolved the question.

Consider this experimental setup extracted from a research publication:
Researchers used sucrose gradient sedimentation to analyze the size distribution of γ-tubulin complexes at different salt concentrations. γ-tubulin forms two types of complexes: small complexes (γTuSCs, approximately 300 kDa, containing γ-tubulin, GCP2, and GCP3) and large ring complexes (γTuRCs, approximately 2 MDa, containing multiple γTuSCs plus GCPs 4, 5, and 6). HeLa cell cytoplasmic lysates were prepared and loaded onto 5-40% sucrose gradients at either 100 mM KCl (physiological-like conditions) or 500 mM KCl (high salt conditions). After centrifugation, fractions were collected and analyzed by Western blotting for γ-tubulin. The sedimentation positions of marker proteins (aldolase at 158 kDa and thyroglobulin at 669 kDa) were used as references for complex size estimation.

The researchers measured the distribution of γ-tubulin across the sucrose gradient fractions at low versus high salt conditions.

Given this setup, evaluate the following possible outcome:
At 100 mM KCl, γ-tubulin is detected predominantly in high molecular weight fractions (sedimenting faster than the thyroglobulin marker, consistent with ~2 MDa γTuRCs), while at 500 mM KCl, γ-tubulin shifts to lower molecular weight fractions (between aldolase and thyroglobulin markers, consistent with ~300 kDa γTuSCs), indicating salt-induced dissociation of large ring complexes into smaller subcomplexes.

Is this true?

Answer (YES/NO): NO